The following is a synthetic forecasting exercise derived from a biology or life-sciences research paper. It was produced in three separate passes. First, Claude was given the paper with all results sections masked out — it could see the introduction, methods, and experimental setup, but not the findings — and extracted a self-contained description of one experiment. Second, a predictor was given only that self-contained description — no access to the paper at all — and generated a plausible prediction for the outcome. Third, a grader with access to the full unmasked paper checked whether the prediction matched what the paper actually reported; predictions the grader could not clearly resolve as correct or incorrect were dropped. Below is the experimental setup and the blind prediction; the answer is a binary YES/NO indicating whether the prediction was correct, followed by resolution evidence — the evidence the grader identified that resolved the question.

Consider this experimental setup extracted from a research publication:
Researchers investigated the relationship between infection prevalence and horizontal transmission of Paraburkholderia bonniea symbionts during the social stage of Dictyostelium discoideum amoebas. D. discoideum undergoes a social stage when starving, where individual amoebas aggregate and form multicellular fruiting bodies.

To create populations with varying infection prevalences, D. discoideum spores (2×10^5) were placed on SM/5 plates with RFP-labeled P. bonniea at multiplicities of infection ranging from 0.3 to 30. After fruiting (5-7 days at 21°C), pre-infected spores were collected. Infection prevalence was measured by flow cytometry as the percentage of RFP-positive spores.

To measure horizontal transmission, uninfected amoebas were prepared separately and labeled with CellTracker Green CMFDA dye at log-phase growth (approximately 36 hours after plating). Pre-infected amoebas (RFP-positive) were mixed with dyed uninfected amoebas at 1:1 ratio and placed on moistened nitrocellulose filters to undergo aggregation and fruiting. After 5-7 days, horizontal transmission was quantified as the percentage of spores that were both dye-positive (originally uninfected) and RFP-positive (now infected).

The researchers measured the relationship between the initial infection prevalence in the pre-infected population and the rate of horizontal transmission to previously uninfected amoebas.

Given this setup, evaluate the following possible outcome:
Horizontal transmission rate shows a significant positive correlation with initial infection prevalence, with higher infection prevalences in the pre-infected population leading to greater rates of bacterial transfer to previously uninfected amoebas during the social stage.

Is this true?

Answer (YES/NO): YES